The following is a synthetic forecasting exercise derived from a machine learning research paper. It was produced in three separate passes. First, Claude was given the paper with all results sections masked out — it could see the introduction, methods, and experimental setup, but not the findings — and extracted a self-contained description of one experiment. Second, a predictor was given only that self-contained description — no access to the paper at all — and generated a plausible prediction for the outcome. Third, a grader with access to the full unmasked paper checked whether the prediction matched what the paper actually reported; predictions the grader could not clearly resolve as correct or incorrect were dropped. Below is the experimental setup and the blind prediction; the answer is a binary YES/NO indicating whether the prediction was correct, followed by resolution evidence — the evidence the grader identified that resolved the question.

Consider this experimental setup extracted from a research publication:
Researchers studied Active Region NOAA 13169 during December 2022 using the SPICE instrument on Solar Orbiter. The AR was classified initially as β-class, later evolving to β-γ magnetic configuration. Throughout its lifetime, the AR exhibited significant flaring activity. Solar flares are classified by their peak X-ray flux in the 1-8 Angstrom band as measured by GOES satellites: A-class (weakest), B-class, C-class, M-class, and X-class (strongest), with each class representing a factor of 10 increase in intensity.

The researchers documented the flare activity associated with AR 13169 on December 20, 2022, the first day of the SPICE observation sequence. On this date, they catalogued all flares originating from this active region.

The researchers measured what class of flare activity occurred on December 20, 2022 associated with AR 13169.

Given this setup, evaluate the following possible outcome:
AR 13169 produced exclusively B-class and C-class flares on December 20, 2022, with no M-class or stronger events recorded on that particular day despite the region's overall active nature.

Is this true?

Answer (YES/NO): NO